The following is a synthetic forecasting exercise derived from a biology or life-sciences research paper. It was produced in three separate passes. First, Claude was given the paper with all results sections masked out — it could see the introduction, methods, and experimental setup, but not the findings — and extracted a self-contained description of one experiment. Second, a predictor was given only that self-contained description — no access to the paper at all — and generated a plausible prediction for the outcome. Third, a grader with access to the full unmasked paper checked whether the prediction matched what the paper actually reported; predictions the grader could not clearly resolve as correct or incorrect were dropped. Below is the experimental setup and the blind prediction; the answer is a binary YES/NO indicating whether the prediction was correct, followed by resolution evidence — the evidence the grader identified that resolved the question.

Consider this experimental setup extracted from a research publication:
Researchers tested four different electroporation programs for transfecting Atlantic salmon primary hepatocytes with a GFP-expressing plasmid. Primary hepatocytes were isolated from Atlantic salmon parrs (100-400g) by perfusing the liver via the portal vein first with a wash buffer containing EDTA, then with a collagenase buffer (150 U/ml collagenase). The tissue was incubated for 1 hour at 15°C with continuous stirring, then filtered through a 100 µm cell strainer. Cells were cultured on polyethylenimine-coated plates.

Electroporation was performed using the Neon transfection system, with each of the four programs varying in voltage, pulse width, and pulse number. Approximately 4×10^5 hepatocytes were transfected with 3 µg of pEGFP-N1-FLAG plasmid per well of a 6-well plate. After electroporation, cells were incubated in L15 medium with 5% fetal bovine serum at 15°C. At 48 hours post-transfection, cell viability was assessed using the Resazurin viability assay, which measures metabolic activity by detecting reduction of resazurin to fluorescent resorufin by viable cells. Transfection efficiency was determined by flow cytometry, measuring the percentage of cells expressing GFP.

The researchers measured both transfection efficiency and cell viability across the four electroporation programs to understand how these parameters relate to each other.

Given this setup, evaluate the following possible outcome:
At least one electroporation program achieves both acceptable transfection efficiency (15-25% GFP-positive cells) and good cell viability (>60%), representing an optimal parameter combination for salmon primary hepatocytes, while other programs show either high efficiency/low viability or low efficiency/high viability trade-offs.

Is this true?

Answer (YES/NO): NO